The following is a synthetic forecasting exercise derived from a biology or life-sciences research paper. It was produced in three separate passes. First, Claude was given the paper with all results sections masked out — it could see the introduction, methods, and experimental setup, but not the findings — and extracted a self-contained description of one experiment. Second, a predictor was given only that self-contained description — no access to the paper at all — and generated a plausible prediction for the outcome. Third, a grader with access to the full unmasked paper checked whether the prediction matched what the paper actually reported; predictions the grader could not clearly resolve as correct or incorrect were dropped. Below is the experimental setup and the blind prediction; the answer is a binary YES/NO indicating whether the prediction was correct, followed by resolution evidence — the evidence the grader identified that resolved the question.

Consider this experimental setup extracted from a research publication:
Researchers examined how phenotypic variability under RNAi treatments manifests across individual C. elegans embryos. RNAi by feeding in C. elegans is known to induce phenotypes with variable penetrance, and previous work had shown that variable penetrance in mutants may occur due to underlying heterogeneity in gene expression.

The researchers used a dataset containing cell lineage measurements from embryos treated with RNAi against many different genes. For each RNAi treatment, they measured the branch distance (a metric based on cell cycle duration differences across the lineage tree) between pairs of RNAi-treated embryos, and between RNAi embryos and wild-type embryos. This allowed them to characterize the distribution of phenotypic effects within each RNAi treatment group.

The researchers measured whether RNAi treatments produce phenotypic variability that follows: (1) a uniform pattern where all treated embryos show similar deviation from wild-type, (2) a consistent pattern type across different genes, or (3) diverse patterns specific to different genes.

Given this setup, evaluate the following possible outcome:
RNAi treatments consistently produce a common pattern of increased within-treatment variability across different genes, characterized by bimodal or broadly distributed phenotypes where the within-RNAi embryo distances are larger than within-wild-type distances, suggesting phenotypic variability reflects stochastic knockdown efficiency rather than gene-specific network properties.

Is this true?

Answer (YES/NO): NO